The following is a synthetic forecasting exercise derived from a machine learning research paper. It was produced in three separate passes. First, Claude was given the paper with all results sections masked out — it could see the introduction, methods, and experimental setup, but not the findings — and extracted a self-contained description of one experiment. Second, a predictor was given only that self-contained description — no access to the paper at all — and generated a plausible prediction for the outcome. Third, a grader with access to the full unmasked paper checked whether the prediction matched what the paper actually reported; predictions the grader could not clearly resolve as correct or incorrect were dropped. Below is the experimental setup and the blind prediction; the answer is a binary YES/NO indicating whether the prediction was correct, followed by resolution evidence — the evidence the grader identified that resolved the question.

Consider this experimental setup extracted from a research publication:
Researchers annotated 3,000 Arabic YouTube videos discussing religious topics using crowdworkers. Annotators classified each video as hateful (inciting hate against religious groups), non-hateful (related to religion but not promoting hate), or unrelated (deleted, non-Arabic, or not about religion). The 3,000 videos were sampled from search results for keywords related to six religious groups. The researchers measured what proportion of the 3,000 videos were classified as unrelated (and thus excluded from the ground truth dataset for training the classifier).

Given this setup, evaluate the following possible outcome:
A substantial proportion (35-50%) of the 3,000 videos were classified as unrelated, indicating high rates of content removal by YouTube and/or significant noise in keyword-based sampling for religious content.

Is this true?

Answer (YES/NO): NO